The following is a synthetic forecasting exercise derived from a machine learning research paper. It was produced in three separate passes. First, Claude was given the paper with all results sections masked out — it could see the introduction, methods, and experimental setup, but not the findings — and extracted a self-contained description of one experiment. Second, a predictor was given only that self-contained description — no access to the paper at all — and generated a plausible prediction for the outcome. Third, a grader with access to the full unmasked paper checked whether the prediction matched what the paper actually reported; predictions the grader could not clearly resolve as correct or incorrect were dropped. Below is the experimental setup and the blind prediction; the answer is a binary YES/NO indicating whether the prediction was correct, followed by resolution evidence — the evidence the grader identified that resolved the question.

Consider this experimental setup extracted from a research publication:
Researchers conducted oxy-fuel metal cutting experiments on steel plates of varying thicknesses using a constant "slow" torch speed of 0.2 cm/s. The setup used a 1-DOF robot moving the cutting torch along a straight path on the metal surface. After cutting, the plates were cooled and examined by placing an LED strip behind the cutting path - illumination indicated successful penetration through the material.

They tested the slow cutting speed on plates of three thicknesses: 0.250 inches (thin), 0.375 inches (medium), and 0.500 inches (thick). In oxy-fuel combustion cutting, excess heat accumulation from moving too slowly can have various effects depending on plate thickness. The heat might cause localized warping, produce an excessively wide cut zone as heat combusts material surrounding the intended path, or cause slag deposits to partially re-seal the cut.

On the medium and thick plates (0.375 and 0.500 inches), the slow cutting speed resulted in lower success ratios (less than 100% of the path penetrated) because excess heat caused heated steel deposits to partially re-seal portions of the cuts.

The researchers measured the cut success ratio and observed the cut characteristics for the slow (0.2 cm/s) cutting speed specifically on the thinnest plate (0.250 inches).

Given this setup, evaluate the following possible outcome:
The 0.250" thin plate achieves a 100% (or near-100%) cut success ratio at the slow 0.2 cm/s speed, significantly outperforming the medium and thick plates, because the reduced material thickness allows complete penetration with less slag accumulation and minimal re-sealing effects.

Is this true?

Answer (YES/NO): NO